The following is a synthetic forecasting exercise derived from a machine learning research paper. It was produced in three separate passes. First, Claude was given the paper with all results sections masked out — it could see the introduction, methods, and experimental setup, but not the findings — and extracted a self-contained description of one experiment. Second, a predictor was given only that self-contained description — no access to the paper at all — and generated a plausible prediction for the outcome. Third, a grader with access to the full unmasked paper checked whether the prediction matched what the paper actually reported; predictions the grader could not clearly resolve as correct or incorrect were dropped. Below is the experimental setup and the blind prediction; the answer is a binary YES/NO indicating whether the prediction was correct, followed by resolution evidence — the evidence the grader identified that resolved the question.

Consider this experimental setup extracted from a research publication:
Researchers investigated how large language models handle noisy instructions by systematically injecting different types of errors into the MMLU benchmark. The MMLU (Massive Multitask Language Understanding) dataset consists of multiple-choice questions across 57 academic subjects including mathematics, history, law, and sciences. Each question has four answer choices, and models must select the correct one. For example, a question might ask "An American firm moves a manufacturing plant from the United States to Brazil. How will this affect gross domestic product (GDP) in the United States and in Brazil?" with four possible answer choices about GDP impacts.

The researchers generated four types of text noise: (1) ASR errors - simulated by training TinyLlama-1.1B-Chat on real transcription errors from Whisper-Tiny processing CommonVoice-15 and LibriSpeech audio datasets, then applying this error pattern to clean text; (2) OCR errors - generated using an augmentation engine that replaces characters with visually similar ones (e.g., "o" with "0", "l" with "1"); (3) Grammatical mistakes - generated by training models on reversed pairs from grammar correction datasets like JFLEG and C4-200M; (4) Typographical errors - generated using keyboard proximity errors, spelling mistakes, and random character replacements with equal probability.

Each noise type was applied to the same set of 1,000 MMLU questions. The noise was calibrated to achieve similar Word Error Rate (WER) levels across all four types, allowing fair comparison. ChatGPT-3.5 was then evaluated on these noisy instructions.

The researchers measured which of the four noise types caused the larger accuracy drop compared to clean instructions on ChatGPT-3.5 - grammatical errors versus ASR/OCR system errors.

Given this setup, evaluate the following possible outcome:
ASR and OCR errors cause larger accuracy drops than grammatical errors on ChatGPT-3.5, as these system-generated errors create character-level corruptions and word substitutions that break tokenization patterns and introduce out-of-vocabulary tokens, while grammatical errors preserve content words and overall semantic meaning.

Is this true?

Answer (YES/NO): YES